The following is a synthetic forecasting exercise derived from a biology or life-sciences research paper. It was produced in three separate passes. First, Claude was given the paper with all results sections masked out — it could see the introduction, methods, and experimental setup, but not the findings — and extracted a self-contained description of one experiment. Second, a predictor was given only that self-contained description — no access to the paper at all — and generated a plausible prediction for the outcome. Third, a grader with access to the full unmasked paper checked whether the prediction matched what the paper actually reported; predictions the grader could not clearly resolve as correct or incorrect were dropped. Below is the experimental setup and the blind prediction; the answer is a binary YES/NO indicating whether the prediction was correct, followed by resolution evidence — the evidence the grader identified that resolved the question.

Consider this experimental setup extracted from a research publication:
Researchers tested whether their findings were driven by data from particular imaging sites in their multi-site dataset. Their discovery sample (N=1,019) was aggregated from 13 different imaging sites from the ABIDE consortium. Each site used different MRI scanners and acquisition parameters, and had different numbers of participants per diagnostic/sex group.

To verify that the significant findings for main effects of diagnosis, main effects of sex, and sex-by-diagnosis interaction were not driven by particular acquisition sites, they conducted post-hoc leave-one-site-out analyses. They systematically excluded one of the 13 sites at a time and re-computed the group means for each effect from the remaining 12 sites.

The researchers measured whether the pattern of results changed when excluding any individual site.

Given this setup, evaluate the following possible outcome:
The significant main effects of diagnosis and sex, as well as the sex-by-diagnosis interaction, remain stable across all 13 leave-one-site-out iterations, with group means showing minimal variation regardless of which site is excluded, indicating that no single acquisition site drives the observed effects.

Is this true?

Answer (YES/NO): YES